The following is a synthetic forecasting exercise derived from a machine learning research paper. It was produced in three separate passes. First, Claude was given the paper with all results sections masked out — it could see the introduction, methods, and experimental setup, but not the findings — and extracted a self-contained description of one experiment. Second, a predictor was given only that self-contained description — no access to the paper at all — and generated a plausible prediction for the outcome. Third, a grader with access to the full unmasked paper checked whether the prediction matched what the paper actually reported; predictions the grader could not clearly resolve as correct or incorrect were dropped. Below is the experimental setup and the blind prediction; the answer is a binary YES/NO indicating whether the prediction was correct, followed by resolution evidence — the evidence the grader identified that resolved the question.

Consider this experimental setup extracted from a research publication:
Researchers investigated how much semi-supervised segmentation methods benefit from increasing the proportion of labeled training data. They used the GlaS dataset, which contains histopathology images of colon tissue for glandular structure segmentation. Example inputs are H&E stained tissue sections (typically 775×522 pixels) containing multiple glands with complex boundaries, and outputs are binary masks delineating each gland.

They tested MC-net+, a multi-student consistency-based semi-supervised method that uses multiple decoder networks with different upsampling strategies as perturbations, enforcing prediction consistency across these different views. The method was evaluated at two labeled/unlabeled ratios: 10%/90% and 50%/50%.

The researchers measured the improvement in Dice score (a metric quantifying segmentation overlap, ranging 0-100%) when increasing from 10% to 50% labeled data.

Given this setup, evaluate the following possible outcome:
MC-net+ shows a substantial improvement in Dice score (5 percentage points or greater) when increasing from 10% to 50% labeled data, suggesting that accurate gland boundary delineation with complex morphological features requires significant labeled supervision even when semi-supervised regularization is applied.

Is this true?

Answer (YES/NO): YES